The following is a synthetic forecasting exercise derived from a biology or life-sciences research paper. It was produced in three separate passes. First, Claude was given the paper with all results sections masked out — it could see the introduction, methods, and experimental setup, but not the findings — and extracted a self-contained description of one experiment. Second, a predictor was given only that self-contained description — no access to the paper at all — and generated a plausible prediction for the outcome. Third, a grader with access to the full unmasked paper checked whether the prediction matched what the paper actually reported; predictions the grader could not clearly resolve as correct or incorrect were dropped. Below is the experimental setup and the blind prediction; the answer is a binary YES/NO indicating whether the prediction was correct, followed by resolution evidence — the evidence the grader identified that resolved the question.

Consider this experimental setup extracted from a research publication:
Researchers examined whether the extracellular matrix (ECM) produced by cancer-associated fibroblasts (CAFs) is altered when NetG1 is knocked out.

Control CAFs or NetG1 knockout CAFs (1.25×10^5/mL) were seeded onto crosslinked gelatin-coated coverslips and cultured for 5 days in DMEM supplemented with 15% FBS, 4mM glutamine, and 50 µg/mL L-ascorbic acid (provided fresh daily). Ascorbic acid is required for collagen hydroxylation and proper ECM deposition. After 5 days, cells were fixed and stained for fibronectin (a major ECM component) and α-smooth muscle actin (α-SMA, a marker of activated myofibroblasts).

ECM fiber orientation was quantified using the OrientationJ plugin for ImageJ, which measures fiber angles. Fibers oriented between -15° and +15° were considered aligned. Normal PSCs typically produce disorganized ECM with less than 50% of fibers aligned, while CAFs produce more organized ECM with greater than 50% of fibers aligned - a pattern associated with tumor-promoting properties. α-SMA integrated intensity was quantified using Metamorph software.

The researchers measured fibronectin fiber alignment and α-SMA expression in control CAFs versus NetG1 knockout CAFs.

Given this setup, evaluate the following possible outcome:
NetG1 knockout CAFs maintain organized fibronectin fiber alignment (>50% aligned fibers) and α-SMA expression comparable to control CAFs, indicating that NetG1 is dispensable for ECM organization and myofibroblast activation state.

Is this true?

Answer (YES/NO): YES